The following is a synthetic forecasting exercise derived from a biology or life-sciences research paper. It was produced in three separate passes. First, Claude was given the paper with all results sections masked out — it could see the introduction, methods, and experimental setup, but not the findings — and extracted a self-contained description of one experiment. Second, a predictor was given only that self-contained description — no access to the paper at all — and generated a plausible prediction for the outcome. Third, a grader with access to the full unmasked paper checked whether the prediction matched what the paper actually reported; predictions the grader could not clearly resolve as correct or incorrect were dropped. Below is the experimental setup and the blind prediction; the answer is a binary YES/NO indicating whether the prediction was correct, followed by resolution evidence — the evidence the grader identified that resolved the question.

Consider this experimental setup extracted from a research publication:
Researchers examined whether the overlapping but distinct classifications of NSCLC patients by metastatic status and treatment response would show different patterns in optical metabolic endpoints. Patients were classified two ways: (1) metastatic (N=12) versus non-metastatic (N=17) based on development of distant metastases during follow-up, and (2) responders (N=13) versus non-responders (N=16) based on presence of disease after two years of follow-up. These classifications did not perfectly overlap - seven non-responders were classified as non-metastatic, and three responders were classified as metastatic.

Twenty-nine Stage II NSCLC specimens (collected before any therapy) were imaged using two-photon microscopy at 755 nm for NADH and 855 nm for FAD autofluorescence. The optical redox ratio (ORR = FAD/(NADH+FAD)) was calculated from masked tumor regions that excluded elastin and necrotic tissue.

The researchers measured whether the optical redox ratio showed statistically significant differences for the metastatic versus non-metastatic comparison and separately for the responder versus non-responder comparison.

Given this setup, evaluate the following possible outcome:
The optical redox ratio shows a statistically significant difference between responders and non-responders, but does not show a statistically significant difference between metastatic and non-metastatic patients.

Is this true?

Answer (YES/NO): NO